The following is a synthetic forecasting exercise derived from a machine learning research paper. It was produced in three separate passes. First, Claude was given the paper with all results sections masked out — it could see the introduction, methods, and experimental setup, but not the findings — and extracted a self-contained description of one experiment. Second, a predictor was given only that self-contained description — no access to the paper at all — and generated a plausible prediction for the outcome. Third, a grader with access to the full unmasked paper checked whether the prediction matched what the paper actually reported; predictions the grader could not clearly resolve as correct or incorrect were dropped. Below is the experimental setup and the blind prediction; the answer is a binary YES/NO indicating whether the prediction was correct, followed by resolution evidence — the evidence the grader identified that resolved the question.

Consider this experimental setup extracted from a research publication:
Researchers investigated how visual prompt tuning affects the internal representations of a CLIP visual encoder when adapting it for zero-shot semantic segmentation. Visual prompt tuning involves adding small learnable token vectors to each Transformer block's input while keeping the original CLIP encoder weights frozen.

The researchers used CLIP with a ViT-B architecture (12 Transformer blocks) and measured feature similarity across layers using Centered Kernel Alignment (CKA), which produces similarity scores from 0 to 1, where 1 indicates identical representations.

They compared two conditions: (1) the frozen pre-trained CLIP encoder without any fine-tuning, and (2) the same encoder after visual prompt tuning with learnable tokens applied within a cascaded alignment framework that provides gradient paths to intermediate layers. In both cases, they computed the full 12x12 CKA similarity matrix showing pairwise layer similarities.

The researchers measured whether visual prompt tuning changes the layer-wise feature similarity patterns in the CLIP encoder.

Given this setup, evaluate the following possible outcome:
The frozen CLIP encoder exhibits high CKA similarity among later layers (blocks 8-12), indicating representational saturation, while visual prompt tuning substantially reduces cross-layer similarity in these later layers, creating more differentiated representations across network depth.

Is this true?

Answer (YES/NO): NO